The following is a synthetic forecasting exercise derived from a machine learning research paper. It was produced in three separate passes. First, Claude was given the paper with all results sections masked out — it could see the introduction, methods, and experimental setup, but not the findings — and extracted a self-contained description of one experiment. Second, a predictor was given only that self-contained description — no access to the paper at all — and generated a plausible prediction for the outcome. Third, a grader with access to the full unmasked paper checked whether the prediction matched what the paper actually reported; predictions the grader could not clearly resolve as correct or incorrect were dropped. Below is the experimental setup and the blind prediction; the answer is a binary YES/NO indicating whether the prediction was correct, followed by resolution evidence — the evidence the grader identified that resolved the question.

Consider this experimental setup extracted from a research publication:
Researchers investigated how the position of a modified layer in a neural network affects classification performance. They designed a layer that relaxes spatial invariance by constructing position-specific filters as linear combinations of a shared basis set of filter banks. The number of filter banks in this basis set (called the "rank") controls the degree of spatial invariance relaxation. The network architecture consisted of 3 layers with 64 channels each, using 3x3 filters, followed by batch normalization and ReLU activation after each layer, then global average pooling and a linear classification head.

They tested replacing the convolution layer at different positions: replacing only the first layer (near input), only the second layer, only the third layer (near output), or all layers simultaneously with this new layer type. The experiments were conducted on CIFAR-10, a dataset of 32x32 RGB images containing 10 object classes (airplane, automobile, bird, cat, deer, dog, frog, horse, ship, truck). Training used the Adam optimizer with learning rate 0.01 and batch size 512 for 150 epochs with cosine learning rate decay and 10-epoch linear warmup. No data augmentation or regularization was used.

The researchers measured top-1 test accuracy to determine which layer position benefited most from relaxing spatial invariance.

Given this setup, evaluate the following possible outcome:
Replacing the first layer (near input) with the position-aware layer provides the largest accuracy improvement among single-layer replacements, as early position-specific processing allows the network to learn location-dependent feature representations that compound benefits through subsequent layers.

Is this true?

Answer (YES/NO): NO